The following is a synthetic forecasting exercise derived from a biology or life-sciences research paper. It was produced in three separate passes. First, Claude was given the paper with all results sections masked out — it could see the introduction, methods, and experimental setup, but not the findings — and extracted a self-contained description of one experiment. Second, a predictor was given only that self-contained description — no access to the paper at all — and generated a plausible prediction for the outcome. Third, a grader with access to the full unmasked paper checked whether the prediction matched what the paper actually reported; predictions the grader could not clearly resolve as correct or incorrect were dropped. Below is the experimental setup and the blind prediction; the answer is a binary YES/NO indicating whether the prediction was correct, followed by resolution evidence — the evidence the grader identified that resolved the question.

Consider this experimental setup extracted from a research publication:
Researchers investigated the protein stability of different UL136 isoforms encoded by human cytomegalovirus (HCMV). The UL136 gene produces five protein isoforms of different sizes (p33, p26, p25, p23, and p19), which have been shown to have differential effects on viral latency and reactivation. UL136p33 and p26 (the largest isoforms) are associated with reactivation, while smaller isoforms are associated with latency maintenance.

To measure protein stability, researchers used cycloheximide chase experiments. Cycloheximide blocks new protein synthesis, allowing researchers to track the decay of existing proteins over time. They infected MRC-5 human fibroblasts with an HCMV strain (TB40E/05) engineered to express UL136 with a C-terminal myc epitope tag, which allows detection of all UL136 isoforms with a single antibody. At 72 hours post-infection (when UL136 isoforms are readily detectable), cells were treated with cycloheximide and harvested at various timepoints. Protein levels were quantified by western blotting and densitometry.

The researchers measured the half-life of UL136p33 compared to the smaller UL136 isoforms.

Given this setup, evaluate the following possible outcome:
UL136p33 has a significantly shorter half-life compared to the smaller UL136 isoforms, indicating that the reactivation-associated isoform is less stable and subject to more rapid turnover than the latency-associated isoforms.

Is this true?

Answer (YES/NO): YES